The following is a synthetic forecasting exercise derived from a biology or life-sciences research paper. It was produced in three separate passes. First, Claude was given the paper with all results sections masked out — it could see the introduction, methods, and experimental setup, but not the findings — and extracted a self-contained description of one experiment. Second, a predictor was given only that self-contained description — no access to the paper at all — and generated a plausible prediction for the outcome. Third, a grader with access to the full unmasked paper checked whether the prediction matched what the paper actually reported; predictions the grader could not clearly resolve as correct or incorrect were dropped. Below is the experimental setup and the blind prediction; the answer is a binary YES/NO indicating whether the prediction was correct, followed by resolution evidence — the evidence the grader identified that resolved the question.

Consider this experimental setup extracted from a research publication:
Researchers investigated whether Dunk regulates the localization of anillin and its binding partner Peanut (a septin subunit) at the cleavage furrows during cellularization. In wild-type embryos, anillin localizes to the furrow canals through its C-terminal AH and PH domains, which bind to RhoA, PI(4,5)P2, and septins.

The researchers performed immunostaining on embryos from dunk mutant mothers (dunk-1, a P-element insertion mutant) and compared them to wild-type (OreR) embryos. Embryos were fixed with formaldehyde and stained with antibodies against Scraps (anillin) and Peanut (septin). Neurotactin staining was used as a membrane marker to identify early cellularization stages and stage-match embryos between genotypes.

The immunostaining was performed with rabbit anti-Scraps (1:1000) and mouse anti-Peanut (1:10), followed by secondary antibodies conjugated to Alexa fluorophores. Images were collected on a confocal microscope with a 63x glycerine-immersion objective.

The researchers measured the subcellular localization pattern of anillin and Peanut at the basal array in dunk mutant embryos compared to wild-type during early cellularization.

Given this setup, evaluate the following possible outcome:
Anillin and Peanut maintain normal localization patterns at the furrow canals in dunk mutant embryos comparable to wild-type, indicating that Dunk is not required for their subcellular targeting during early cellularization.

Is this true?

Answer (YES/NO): NO